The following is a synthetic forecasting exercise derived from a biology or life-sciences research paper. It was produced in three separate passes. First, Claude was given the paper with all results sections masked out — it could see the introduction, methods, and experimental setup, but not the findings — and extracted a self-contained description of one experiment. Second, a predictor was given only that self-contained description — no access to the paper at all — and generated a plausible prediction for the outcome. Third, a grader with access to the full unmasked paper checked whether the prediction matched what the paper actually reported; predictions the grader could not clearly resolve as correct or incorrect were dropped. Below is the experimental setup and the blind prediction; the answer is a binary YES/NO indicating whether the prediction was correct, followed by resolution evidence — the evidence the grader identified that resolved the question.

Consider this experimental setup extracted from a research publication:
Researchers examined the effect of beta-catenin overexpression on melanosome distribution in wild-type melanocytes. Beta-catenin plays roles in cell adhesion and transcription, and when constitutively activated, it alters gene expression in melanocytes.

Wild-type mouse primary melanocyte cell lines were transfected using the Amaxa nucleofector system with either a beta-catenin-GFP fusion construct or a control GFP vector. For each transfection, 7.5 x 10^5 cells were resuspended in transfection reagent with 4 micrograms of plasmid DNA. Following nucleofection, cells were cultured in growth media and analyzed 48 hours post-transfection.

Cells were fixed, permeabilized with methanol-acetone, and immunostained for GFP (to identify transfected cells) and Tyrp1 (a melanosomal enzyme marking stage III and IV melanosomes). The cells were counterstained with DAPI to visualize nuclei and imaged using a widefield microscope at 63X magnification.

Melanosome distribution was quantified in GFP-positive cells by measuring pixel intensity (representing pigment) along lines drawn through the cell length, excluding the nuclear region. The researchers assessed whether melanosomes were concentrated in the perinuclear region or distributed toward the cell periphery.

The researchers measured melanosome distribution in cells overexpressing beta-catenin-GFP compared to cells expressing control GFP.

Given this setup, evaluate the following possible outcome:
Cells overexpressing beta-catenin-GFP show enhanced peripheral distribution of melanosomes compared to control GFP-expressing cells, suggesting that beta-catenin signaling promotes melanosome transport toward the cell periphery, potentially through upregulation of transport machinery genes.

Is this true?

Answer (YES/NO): NO